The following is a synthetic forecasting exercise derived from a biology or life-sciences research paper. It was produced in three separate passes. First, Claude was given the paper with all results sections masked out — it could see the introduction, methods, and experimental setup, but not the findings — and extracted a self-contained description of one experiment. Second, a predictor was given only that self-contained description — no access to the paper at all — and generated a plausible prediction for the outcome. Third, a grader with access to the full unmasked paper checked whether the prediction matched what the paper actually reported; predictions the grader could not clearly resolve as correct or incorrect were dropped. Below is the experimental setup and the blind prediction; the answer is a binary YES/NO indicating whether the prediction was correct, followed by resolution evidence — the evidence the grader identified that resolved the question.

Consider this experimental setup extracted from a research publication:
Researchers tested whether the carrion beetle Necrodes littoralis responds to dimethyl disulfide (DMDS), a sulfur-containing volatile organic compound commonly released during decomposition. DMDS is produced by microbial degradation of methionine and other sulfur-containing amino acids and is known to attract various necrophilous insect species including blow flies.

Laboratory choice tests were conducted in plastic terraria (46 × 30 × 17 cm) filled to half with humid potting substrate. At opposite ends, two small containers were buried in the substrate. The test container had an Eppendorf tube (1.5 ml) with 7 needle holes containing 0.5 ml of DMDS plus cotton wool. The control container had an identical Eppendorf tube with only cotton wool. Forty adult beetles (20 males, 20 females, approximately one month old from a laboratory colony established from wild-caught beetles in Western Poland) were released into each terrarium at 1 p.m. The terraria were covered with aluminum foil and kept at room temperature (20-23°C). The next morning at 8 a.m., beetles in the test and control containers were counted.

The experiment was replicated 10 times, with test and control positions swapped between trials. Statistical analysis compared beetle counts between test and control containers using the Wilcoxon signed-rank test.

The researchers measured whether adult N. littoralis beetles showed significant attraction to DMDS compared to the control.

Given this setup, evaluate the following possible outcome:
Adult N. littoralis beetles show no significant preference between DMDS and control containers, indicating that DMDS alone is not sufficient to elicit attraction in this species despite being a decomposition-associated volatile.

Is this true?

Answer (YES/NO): YES